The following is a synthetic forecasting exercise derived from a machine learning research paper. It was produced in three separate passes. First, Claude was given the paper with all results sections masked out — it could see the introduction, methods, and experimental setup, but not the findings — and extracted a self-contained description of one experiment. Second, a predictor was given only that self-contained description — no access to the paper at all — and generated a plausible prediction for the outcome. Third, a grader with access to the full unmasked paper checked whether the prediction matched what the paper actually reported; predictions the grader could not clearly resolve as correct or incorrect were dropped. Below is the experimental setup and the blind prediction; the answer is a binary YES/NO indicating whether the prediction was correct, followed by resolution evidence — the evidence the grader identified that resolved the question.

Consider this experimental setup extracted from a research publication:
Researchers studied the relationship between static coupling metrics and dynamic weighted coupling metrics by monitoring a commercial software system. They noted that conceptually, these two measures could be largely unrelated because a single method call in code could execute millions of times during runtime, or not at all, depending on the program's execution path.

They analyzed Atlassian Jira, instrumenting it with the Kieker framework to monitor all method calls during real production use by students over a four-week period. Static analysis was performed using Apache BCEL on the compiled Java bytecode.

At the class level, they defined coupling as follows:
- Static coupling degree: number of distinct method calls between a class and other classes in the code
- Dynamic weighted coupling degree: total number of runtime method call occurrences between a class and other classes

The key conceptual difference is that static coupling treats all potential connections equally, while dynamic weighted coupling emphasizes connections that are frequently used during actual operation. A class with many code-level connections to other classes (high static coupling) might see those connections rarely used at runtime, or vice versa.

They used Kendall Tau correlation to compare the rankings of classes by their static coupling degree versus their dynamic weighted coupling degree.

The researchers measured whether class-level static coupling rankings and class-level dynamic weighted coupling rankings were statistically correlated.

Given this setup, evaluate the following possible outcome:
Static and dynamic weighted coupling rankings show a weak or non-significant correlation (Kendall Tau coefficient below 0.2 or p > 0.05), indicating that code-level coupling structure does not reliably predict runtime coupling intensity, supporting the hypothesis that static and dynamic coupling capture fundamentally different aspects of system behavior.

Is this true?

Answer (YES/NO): NO